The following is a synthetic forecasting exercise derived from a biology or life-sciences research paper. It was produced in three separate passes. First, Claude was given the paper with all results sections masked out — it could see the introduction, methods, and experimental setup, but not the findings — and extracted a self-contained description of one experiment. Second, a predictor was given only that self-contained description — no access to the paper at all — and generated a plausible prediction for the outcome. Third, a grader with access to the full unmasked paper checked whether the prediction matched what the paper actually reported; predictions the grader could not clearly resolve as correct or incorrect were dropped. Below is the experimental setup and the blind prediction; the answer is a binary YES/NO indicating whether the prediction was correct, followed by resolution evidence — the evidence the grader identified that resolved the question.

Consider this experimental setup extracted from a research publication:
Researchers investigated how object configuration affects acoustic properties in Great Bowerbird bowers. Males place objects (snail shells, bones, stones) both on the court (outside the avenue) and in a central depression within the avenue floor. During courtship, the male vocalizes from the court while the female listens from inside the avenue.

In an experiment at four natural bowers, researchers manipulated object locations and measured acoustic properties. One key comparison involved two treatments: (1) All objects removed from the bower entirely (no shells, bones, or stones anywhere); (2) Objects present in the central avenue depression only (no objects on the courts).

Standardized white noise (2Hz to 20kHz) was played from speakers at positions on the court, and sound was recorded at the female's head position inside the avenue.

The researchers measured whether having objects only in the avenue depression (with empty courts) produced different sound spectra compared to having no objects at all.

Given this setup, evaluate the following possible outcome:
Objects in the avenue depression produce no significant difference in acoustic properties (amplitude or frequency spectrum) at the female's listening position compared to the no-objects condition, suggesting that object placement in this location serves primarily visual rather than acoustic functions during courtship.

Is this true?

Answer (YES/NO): NO